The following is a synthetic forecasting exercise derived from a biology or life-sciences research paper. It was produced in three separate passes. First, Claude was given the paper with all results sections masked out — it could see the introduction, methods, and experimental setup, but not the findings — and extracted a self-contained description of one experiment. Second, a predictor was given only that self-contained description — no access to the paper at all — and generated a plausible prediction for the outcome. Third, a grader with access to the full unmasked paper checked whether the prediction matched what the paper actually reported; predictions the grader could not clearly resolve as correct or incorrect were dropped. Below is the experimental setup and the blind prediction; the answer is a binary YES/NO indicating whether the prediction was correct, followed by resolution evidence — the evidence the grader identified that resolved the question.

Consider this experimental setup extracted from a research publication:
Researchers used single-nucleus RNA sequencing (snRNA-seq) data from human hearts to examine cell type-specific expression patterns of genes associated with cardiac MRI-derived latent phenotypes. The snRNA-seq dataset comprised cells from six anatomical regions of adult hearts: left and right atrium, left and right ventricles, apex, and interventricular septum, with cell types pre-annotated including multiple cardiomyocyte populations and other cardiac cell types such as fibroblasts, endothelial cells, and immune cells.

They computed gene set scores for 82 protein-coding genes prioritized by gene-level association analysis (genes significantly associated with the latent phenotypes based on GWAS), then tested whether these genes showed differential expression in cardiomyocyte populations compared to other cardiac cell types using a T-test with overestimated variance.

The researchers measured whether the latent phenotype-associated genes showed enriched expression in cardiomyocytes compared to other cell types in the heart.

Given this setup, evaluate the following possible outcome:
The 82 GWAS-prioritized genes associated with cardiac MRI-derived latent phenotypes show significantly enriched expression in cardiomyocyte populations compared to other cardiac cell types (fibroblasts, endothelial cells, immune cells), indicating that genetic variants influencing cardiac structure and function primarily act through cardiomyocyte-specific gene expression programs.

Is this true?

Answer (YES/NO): YES